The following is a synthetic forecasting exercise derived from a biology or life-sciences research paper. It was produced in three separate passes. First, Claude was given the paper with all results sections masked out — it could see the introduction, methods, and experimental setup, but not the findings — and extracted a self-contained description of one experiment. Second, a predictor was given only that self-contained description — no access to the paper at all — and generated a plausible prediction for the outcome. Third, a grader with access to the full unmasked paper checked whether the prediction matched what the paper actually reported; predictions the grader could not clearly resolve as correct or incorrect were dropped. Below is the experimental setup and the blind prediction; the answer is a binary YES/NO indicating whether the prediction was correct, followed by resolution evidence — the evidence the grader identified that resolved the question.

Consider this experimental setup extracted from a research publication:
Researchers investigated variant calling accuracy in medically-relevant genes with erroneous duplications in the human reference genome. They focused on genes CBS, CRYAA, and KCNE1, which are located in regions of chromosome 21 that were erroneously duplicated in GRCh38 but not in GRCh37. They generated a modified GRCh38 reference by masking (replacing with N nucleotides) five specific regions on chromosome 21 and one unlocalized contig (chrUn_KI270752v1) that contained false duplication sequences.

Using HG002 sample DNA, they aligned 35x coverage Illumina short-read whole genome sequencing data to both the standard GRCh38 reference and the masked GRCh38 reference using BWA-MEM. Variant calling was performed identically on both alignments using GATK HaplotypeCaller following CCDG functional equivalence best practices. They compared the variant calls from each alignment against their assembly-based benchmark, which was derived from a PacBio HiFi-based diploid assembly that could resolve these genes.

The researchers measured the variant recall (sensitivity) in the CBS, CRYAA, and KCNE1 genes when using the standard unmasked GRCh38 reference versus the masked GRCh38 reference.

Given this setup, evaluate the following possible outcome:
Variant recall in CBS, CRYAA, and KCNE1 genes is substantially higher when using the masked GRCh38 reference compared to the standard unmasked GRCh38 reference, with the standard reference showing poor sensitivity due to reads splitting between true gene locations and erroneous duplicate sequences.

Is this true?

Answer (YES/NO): YES